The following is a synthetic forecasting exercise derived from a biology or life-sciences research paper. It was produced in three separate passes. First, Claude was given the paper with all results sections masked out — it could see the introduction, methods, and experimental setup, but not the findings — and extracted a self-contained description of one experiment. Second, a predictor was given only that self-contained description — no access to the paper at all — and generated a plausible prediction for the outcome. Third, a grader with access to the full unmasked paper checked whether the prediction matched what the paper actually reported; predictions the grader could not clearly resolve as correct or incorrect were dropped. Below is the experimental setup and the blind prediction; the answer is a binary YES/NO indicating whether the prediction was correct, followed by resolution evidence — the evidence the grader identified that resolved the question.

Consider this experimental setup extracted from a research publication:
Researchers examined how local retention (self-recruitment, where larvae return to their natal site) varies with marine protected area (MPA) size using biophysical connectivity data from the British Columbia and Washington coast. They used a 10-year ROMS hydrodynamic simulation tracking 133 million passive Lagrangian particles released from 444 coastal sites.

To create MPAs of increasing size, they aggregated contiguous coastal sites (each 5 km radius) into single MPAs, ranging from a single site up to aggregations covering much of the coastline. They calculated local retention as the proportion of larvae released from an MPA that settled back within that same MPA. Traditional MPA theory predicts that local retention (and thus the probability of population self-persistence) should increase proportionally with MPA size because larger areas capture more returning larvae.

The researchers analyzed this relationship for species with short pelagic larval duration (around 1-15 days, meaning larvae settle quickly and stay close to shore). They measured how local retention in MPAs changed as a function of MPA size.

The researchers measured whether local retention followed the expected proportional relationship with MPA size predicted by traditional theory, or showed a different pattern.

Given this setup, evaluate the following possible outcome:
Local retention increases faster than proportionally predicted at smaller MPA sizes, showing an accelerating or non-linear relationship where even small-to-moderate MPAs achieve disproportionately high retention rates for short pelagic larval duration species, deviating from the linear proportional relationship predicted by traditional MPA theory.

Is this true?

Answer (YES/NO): NO